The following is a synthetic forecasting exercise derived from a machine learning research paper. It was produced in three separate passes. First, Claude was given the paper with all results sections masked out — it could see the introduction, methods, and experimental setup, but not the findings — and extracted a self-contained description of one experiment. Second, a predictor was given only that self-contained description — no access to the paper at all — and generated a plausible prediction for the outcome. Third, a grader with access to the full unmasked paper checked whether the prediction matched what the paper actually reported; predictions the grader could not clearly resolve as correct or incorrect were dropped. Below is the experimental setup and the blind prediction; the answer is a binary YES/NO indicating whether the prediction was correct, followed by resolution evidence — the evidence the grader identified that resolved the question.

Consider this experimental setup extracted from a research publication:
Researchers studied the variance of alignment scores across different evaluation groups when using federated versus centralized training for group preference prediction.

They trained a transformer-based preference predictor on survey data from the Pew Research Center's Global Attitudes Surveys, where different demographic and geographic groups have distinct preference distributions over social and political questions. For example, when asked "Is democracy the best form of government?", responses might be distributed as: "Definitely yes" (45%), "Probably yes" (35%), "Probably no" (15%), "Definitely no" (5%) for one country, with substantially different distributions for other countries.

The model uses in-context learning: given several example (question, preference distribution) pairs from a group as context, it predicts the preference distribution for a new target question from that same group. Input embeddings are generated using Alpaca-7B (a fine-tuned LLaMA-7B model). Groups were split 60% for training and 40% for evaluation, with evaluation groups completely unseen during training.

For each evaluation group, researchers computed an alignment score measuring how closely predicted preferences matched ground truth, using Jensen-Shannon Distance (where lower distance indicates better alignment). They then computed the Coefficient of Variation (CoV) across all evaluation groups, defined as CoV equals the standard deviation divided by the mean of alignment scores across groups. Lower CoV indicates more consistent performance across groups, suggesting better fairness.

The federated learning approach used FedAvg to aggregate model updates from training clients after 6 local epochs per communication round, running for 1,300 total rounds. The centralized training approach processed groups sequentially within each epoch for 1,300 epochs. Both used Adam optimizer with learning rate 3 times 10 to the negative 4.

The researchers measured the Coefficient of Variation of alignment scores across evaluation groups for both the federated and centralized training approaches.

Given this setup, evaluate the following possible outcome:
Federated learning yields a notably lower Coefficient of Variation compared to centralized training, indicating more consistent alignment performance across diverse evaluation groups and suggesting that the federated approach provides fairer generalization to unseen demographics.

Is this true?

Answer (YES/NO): NO